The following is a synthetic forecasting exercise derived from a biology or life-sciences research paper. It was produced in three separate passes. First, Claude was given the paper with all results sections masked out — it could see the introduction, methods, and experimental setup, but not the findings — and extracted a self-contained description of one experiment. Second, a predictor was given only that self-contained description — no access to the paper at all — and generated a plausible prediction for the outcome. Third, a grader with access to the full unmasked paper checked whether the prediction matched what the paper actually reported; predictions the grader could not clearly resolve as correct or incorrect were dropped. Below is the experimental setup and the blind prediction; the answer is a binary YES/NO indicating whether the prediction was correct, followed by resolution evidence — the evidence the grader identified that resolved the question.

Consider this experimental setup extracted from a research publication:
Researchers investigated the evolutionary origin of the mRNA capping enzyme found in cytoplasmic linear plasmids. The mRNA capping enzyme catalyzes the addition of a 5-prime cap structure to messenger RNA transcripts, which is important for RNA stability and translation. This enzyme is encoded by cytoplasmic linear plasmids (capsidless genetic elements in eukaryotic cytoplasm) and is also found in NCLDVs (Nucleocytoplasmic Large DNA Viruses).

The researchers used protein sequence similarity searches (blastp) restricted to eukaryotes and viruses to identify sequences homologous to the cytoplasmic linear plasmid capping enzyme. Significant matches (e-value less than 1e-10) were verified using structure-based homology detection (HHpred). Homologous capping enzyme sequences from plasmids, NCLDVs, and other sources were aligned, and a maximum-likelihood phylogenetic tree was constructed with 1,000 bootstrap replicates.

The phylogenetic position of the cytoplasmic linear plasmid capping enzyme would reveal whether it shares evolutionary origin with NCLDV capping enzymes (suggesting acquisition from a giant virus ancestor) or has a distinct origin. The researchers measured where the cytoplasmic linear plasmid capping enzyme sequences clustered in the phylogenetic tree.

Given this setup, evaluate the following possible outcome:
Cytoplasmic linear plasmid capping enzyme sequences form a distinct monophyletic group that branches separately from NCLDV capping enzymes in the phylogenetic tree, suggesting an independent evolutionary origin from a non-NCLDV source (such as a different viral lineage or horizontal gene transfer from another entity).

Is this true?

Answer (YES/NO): YES